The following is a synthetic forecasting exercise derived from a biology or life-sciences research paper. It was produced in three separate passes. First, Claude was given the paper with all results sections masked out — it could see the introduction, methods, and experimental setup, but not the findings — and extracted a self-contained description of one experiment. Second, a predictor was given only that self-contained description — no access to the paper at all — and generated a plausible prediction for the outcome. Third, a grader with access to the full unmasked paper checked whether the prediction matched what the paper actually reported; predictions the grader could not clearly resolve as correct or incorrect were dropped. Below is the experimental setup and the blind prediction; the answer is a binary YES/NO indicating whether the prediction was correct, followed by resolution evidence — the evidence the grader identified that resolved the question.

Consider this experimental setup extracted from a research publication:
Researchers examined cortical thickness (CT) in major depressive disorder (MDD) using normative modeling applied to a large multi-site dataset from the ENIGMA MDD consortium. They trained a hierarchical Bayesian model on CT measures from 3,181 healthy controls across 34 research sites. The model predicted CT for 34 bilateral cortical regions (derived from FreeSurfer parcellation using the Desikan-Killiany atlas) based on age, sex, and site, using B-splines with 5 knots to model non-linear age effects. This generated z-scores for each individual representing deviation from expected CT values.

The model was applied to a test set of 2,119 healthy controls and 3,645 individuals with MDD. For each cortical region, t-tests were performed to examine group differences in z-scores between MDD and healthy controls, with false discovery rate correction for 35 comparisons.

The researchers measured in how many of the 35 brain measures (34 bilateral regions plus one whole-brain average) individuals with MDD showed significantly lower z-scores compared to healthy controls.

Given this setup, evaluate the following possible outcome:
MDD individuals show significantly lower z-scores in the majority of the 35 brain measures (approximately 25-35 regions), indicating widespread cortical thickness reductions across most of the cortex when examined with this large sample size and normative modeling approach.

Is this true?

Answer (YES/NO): YES